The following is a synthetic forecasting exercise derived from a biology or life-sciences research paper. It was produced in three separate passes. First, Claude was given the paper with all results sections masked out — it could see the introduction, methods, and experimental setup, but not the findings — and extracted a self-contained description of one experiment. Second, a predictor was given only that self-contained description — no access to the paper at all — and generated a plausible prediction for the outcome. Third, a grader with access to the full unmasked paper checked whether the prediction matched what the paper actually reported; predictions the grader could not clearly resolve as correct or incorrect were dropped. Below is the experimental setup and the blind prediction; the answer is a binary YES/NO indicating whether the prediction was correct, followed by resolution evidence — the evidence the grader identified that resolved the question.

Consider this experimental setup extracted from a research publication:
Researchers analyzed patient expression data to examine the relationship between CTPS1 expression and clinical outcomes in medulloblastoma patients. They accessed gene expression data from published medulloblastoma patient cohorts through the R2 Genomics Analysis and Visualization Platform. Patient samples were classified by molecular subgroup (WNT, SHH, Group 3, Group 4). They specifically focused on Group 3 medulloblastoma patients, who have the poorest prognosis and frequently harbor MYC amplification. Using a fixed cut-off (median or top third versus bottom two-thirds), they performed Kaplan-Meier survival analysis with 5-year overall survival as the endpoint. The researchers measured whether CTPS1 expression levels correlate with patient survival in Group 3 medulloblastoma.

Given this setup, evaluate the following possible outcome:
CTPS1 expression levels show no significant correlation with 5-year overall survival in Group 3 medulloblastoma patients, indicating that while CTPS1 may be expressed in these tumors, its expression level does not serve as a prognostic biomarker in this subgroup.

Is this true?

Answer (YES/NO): NO